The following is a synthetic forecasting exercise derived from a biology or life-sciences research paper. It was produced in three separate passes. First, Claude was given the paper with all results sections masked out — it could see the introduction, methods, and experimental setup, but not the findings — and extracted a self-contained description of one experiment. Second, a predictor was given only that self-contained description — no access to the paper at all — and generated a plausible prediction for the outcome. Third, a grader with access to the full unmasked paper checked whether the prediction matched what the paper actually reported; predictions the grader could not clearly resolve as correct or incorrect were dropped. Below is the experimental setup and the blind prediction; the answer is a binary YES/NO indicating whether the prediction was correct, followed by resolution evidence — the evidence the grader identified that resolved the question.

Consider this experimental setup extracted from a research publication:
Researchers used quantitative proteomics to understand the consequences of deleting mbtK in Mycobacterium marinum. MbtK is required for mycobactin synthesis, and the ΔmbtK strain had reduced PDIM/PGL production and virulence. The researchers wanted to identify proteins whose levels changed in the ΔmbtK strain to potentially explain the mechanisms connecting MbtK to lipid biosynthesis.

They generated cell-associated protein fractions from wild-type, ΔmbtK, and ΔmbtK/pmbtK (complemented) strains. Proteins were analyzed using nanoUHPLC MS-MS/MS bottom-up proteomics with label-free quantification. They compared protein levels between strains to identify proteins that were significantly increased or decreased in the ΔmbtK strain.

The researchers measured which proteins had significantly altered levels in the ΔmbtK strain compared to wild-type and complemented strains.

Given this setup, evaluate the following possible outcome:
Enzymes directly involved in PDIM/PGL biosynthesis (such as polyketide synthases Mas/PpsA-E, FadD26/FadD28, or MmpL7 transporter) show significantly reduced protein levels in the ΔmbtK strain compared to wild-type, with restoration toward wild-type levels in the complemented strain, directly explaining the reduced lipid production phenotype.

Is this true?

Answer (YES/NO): NO